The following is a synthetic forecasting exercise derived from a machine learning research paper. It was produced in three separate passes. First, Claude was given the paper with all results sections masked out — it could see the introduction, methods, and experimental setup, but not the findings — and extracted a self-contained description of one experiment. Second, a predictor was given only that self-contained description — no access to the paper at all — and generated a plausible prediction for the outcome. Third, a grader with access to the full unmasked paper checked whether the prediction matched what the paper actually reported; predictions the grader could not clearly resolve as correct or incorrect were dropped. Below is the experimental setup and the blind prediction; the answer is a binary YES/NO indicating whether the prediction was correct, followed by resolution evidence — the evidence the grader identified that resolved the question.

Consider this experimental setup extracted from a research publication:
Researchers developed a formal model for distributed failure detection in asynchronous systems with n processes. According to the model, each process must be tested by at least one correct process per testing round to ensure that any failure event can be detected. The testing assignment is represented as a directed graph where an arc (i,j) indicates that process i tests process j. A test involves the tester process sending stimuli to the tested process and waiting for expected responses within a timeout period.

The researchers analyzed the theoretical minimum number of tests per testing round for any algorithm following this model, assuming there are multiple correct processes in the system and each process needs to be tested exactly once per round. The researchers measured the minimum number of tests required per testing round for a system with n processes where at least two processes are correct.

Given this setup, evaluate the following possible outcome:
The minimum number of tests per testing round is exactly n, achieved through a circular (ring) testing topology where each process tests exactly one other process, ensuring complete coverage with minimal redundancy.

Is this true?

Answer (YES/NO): YES